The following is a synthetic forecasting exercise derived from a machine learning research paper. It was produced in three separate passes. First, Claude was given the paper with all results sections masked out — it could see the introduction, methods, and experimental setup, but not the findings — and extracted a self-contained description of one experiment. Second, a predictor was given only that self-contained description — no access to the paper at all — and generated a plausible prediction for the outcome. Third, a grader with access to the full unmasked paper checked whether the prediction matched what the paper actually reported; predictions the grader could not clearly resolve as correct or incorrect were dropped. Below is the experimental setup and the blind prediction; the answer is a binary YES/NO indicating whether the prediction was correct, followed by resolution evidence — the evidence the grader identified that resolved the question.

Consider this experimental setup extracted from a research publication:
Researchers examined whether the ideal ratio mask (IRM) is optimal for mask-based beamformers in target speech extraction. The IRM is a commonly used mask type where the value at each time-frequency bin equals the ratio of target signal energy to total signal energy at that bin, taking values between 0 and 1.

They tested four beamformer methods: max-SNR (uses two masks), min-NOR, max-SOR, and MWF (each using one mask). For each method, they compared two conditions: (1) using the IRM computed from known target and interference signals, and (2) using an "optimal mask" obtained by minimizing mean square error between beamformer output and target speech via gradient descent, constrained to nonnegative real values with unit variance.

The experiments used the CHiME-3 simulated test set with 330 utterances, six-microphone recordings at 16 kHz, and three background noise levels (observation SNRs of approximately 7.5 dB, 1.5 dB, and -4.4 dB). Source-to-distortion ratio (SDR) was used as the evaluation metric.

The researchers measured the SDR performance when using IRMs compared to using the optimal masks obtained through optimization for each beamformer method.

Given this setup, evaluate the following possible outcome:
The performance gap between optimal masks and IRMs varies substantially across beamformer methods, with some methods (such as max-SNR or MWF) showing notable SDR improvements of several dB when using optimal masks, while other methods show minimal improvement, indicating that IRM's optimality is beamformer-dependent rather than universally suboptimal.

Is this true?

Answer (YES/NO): NO